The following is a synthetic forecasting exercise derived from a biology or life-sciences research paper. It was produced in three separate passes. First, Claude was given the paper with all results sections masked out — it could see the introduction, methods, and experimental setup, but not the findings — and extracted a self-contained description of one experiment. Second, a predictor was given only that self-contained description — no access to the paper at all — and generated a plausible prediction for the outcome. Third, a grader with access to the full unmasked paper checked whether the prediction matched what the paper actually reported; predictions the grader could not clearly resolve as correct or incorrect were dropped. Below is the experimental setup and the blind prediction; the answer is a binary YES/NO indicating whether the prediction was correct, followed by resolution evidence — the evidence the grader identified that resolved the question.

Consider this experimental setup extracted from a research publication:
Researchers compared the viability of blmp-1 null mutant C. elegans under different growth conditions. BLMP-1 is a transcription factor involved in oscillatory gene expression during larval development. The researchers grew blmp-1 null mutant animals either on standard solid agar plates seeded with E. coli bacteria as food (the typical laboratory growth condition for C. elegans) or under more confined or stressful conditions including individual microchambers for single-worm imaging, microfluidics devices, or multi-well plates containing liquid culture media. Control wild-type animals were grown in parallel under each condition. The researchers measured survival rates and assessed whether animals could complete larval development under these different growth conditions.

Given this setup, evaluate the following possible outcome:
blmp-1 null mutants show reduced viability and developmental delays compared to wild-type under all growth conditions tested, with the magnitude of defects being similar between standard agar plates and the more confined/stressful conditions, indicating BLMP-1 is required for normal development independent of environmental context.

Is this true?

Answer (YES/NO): NO